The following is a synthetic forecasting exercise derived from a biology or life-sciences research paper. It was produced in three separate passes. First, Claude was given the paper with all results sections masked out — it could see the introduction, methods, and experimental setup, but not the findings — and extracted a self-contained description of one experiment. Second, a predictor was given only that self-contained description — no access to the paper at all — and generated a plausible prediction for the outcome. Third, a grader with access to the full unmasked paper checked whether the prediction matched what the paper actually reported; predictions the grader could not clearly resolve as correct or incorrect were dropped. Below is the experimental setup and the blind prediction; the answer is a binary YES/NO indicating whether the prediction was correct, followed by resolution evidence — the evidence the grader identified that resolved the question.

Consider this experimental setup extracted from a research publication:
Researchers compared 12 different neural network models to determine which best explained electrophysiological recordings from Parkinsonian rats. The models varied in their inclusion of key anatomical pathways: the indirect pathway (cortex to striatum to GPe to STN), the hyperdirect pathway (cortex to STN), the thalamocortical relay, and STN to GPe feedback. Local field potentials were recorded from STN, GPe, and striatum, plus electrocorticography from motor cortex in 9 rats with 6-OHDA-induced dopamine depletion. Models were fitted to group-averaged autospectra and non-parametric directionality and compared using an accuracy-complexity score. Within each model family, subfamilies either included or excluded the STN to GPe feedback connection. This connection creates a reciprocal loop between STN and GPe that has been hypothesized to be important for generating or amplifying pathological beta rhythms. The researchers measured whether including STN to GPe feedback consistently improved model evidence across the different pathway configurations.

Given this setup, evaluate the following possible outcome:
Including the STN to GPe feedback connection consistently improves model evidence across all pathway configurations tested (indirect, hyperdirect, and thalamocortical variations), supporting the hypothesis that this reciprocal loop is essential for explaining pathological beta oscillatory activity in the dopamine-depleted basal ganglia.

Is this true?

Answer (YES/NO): YES